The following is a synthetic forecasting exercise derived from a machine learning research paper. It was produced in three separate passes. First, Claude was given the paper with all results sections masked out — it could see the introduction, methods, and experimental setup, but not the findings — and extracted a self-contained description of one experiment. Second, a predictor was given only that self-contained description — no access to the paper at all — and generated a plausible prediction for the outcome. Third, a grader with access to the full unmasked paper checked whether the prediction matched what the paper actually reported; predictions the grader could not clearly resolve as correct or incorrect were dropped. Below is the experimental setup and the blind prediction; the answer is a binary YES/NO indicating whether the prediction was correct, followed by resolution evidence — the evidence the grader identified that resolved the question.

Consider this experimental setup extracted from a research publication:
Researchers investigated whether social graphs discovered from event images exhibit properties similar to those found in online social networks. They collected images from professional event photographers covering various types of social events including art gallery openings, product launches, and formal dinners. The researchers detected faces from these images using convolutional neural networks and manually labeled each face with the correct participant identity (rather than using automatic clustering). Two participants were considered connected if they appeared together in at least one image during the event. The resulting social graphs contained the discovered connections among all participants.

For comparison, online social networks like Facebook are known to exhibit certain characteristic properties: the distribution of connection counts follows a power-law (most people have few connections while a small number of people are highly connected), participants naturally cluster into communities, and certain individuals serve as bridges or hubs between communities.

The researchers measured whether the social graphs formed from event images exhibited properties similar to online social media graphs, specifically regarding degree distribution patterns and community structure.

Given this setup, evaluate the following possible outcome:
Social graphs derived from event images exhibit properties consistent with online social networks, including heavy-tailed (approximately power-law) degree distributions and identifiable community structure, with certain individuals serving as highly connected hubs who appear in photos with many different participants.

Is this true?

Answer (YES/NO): YES